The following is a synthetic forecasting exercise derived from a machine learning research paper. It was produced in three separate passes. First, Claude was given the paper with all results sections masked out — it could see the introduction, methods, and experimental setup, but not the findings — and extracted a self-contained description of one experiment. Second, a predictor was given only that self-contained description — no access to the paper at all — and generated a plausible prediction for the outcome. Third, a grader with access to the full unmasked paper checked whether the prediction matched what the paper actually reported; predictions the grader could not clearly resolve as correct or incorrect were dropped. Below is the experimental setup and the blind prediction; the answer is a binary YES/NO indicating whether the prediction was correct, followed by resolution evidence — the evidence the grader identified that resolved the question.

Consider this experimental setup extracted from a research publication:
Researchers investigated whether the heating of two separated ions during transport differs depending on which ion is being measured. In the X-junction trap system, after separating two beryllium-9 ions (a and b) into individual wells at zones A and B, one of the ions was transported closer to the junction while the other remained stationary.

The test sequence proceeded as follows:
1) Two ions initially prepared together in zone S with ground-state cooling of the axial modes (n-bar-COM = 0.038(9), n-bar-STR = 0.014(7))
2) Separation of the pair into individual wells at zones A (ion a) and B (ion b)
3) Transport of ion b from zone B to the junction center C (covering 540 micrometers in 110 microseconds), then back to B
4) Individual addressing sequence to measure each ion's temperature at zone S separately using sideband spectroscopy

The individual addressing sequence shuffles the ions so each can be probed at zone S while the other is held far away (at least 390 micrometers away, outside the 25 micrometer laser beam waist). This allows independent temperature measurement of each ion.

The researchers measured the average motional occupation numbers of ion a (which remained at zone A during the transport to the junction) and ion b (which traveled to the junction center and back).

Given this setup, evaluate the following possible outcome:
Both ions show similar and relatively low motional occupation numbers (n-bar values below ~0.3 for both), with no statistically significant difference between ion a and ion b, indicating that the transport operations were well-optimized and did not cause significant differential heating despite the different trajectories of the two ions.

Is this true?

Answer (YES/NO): NO